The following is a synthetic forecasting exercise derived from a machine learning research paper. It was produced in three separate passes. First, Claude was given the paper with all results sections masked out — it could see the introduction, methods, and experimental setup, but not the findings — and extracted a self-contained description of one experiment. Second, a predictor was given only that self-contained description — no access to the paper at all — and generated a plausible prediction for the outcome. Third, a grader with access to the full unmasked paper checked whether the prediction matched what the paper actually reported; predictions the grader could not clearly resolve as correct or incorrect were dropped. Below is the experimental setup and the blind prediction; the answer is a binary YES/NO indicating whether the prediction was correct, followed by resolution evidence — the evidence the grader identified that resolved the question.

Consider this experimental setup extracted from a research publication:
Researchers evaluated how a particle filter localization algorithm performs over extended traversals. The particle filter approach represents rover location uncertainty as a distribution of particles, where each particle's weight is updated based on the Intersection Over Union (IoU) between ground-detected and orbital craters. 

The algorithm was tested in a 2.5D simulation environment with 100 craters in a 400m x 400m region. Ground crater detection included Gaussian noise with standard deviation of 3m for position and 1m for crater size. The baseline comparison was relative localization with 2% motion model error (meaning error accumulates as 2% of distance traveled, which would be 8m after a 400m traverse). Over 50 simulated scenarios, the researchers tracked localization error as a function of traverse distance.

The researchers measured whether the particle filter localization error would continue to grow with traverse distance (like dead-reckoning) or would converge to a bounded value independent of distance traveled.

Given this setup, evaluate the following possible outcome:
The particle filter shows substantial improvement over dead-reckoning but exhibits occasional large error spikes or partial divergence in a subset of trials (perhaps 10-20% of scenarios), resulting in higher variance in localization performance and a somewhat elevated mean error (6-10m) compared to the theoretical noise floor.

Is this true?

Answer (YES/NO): NO